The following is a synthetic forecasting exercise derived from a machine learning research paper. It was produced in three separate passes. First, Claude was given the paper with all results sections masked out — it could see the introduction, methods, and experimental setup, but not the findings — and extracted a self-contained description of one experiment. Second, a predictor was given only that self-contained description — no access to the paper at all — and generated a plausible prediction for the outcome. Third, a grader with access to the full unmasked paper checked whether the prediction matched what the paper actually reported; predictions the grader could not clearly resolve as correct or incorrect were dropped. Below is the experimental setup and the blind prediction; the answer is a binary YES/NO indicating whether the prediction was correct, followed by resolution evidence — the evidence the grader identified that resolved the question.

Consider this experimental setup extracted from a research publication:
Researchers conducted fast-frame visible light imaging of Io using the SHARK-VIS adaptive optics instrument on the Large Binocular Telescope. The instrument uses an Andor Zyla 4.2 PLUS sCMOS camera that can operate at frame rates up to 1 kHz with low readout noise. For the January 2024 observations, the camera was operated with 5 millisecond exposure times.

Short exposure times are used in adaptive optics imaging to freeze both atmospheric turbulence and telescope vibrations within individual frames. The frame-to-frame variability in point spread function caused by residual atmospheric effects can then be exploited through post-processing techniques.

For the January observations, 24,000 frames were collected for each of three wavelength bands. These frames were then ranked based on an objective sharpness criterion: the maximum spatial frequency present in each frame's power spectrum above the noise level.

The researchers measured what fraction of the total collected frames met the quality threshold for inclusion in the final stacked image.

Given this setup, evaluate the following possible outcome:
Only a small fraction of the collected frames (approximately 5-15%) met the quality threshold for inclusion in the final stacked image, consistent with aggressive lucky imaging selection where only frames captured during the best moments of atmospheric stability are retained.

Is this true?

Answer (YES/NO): NO